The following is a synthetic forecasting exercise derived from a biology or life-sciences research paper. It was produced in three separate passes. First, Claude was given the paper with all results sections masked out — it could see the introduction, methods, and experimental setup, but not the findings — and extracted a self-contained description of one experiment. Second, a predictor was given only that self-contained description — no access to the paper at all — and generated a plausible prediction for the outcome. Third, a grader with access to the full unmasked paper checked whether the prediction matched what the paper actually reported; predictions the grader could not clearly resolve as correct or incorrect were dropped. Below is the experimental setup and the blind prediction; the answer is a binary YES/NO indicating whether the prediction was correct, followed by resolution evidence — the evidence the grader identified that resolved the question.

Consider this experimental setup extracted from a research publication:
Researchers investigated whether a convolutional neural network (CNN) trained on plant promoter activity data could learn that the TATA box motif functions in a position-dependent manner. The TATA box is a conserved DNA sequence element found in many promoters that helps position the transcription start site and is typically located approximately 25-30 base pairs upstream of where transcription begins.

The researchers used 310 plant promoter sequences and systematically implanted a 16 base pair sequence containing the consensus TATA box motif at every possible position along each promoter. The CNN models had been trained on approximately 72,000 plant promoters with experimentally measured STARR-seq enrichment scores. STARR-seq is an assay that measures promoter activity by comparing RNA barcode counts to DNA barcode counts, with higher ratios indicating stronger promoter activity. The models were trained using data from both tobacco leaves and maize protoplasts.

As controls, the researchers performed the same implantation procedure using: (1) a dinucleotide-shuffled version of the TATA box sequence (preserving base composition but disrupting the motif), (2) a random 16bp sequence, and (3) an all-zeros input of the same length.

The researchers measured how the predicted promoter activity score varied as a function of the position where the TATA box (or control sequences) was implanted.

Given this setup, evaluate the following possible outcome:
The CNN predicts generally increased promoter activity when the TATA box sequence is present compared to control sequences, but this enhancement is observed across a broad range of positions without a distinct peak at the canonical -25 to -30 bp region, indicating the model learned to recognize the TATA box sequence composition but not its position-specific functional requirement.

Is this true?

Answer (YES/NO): NO